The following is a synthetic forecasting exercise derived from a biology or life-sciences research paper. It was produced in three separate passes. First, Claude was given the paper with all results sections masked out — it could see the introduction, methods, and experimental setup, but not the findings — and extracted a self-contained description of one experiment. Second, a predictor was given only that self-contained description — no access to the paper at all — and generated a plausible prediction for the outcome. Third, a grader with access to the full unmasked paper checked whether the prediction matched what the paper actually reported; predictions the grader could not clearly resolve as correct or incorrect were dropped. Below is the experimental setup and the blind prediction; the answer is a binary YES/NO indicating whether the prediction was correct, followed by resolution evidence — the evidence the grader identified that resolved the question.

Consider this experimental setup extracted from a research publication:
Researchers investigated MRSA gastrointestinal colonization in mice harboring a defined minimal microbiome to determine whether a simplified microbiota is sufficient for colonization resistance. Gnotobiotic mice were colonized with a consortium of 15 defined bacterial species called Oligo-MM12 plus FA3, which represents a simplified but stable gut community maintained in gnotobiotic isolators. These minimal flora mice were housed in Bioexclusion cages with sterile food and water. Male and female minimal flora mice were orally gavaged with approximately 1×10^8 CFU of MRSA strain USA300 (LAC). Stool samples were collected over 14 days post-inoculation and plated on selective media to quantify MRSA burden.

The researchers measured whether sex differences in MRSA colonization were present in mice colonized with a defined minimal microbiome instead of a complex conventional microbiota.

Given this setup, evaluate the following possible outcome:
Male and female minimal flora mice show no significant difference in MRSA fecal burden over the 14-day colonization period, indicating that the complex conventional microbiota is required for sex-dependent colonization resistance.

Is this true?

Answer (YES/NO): YES